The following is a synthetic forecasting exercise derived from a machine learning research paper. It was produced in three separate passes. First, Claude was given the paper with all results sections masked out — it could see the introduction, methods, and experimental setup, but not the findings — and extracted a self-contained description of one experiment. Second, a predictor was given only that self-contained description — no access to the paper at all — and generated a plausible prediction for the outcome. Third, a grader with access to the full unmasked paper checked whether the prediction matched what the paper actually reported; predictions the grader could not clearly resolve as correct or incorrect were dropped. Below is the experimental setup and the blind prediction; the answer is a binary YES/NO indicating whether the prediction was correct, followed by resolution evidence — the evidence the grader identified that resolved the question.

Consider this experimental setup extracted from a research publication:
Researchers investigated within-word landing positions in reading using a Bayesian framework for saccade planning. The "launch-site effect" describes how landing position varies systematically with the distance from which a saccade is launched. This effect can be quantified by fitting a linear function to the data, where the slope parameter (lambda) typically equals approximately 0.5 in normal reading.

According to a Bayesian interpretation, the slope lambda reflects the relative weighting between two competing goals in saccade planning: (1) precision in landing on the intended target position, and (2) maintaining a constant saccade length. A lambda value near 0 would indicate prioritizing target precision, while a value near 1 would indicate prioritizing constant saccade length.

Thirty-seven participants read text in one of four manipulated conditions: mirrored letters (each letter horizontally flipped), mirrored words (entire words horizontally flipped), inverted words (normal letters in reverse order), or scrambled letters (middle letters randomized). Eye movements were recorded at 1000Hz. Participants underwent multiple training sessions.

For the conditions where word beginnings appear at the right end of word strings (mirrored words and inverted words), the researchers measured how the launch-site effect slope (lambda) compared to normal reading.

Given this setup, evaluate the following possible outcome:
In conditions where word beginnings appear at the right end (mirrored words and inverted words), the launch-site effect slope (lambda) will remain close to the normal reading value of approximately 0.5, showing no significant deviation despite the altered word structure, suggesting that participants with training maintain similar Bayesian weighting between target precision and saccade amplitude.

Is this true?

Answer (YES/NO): NO